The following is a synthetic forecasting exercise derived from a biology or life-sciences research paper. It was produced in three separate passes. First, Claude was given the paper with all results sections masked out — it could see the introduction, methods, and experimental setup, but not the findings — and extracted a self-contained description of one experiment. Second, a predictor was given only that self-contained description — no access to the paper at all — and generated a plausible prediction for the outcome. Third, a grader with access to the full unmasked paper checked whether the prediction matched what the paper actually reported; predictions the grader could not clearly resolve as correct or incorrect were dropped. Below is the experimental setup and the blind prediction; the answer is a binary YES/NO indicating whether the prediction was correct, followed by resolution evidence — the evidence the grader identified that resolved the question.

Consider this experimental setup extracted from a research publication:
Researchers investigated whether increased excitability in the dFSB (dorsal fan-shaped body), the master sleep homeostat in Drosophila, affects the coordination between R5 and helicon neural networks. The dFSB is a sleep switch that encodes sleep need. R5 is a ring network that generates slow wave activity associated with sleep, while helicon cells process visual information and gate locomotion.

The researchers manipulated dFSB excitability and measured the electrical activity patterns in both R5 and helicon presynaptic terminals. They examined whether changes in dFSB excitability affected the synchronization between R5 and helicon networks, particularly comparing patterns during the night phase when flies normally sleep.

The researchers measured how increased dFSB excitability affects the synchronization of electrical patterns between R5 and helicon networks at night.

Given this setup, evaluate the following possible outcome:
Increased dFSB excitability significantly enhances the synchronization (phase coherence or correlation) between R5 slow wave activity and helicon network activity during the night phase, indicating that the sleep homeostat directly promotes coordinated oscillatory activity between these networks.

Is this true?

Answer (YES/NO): YES